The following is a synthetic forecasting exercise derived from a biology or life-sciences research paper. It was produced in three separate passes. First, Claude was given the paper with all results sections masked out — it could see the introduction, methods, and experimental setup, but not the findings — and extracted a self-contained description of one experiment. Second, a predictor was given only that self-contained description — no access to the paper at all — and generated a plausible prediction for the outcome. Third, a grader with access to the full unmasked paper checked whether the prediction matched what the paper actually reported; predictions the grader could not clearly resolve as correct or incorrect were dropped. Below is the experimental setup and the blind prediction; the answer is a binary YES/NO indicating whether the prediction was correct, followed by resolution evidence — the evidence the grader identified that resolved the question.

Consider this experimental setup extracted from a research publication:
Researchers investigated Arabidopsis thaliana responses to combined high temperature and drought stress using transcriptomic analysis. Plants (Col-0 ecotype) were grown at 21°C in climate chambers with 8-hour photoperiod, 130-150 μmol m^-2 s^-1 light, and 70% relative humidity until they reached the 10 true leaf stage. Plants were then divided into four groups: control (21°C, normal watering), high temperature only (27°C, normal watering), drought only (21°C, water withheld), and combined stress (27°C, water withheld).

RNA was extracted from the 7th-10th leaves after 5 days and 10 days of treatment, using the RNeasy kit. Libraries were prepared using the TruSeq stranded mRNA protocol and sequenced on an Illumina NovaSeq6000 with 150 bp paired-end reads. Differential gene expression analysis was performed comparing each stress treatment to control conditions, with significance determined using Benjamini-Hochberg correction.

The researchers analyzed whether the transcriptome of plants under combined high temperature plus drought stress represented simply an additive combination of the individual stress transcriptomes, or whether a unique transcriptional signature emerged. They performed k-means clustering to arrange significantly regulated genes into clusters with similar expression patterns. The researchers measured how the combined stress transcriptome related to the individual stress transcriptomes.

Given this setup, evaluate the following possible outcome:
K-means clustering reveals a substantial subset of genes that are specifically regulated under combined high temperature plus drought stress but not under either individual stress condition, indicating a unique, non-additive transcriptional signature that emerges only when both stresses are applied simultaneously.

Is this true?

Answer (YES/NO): NO